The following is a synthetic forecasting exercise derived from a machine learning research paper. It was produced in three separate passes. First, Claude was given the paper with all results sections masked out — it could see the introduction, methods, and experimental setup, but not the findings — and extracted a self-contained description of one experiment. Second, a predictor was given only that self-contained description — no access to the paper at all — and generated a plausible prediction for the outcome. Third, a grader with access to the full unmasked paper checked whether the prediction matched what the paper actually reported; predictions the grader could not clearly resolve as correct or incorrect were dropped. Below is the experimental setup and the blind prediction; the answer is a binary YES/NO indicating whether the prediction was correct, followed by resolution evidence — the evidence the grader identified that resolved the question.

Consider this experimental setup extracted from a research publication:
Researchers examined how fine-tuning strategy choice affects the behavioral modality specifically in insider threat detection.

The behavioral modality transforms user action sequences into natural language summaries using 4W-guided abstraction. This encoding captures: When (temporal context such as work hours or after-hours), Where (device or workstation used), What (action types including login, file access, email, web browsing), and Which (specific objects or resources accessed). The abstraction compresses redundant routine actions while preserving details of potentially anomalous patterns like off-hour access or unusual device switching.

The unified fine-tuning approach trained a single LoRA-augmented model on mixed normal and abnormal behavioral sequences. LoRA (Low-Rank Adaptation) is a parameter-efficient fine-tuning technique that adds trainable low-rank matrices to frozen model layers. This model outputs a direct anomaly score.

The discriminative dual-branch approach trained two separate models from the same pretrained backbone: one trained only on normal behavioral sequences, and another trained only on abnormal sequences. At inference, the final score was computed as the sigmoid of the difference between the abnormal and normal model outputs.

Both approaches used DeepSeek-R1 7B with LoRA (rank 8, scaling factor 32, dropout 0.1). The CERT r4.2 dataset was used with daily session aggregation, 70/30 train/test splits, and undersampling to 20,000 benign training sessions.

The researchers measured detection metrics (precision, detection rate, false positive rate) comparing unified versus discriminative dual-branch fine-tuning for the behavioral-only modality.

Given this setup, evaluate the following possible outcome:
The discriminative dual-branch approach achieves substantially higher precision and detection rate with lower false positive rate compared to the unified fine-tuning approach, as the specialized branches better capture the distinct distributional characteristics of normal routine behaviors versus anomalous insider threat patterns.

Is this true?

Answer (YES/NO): NO